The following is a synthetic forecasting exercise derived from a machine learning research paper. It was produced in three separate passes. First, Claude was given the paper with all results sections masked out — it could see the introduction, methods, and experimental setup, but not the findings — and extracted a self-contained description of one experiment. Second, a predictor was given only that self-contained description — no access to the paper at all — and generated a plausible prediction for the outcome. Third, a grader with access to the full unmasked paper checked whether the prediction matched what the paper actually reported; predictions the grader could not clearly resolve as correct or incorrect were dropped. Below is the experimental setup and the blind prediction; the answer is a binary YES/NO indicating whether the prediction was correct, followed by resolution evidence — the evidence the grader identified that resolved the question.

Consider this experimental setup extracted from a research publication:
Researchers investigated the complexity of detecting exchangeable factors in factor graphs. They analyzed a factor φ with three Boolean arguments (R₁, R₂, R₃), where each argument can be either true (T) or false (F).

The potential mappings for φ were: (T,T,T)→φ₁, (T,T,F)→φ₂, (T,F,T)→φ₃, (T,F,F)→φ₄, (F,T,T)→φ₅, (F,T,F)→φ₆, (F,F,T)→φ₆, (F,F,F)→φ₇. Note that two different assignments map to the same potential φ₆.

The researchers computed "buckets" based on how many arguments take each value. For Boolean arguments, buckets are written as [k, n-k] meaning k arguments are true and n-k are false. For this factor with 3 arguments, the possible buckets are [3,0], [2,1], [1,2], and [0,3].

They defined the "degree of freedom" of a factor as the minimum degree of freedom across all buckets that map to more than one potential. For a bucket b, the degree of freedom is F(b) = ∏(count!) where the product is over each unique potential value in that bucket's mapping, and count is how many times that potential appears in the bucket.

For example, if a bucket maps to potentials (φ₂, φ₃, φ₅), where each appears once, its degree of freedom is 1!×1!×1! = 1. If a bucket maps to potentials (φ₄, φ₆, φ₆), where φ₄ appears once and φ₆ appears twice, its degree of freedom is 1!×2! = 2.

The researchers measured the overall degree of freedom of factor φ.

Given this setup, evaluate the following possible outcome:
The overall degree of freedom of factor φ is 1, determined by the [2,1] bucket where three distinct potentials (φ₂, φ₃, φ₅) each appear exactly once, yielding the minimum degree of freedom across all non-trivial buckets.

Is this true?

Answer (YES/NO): YES